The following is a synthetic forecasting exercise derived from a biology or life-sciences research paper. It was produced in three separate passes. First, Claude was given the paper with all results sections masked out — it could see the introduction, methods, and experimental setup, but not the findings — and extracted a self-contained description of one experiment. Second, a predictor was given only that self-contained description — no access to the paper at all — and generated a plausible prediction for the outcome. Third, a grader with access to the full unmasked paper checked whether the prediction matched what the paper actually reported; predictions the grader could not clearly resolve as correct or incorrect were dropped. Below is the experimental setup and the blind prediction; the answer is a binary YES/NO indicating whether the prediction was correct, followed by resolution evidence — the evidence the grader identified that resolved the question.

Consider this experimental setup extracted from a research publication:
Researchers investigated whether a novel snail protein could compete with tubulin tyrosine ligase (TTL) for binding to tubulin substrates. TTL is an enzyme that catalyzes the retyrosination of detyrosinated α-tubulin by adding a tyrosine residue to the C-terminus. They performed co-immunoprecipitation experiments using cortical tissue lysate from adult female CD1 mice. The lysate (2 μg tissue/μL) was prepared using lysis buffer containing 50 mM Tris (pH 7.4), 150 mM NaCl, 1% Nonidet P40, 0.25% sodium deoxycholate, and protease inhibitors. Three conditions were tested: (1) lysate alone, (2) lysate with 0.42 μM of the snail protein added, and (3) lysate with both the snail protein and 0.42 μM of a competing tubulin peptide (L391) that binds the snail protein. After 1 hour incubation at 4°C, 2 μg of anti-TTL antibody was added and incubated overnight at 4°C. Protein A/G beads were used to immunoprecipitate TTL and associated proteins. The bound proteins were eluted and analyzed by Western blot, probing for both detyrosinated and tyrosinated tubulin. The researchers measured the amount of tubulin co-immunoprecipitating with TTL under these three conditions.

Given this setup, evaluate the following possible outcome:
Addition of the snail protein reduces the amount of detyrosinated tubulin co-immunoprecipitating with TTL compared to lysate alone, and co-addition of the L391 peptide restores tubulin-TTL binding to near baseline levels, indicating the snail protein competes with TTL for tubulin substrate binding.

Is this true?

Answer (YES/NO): YES